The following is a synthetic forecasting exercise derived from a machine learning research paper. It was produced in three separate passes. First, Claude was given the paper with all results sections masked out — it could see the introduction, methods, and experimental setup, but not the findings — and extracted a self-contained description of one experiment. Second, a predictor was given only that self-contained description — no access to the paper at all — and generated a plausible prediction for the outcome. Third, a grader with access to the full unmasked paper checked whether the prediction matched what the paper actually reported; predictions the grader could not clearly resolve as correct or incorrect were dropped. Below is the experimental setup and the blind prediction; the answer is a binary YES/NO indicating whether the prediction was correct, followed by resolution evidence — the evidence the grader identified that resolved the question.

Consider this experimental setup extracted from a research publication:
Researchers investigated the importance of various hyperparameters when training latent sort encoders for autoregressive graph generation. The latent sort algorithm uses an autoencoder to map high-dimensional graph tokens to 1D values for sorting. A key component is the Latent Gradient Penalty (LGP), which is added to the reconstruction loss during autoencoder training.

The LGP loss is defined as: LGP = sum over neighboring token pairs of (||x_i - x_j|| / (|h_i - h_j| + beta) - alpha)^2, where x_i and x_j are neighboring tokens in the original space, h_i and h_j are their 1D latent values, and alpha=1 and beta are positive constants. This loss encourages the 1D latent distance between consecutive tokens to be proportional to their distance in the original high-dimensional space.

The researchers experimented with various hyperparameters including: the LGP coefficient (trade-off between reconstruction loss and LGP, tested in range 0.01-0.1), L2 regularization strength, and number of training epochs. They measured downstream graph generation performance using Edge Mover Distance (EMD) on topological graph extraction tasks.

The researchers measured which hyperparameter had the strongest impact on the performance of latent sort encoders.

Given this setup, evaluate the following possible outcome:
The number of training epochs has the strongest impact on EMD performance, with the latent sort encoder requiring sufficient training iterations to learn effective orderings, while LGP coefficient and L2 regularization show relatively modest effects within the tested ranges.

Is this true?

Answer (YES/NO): NO